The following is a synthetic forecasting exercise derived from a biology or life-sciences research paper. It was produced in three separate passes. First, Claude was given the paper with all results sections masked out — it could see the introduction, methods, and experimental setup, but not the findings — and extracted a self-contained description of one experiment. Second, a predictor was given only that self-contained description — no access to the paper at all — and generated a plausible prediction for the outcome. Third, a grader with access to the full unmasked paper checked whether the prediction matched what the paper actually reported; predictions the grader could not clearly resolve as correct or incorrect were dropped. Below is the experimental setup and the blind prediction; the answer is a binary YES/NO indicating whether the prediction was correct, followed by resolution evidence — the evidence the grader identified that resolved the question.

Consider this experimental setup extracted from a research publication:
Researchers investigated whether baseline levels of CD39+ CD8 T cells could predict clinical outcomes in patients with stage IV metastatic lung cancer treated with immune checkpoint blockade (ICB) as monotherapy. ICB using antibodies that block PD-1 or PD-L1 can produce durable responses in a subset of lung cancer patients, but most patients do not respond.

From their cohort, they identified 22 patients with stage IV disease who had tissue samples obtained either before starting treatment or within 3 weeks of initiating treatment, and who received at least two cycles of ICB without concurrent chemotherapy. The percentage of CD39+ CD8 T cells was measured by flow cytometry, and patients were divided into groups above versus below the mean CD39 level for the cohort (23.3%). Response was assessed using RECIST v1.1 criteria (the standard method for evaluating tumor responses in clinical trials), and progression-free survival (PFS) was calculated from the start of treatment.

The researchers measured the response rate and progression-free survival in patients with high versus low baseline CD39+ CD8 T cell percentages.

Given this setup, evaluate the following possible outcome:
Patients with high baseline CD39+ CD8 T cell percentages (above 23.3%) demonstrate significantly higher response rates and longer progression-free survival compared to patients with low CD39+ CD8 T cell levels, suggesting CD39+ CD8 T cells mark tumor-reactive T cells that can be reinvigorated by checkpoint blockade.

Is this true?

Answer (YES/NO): YES